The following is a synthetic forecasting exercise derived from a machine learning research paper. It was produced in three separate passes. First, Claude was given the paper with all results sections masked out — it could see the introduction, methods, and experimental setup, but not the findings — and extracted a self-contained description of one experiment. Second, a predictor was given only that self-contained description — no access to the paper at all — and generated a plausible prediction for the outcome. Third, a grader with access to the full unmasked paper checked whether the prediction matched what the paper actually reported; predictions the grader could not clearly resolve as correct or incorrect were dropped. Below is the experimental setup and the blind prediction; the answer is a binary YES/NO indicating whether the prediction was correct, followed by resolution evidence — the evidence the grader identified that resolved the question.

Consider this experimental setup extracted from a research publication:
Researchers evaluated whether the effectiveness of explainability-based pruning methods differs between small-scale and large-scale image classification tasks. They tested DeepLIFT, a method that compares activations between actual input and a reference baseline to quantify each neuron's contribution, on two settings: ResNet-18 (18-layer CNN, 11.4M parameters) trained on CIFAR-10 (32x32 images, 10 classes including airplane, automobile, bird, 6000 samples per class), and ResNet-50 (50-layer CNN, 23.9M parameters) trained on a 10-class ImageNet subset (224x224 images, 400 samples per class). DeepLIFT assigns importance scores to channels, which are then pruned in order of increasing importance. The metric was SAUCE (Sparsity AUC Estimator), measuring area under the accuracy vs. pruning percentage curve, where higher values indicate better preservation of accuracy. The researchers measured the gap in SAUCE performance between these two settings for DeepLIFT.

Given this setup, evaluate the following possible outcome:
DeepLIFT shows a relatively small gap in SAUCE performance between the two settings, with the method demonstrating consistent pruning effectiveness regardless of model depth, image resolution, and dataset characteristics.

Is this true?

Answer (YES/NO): NO